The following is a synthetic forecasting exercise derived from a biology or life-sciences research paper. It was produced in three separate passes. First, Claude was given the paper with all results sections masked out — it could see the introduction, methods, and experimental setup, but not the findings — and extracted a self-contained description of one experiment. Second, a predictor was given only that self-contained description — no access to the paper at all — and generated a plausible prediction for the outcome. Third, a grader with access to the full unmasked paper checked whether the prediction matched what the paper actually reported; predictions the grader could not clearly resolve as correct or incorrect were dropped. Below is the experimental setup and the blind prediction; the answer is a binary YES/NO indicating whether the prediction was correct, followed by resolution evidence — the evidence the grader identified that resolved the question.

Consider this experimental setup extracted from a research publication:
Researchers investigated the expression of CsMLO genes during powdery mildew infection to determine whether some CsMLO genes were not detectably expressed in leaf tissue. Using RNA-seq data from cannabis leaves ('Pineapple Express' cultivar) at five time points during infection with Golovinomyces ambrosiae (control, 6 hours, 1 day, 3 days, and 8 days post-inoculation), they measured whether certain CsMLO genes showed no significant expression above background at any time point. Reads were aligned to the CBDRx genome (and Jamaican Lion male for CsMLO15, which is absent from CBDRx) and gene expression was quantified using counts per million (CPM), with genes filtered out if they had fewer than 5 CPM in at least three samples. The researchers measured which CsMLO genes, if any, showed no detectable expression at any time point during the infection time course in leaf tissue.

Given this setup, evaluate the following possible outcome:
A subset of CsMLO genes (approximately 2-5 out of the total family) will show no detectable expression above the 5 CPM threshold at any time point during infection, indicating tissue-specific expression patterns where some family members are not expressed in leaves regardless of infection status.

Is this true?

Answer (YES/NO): YES